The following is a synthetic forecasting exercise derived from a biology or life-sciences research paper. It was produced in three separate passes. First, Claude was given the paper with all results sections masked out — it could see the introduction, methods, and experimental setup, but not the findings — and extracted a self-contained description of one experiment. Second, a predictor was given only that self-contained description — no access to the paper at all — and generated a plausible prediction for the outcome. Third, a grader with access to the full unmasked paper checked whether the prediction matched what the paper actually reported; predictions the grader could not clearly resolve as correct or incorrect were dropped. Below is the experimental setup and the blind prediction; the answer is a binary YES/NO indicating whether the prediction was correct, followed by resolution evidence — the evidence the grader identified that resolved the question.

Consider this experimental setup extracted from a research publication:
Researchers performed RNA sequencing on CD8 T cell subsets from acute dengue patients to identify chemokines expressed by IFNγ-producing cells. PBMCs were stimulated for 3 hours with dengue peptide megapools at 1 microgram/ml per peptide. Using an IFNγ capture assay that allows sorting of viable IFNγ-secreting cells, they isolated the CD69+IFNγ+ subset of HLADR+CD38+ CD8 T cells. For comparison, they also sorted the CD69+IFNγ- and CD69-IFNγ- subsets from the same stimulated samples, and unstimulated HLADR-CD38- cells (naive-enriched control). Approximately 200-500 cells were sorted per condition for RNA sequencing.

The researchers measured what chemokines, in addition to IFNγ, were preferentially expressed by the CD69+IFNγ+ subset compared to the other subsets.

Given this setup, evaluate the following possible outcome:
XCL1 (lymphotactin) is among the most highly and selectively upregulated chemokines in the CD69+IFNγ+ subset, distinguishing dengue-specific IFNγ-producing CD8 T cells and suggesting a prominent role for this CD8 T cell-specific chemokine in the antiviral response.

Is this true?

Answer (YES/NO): YES